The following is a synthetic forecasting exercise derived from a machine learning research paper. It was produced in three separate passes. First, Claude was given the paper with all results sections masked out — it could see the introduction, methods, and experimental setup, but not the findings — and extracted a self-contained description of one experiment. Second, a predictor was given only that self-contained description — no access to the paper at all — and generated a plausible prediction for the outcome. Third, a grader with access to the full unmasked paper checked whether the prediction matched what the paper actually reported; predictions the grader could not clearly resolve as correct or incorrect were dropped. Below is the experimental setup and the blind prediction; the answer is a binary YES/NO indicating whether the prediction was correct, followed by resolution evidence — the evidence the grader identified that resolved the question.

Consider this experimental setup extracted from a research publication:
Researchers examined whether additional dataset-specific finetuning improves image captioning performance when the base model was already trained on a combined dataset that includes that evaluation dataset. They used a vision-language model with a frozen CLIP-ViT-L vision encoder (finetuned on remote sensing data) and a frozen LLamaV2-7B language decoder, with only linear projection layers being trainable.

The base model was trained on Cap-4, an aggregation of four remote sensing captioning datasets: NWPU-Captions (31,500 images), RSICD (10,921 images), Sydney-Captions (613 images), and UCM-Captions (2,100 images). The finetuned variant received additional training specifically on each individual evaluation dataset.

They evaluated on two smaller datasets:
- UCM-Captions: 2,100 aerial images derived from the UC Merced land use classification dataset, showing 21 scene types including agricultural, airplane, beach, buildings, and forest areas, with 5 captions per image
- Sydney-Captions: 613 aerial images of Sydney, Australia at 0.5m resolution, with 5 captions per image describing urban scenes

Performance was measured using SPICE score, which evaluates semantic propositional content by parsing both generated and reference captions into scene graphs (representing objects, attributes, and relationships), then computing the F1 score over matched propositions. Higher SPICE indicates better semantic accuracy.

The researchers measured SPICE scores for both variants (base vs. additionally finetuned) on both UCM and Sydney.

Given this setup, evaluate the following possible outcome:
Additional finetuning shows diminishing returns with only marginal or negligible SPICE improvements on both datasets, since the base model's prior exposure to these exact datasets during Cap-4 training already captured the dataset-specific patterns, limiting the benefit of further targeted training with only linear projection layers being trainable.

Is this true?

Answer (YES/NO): YES